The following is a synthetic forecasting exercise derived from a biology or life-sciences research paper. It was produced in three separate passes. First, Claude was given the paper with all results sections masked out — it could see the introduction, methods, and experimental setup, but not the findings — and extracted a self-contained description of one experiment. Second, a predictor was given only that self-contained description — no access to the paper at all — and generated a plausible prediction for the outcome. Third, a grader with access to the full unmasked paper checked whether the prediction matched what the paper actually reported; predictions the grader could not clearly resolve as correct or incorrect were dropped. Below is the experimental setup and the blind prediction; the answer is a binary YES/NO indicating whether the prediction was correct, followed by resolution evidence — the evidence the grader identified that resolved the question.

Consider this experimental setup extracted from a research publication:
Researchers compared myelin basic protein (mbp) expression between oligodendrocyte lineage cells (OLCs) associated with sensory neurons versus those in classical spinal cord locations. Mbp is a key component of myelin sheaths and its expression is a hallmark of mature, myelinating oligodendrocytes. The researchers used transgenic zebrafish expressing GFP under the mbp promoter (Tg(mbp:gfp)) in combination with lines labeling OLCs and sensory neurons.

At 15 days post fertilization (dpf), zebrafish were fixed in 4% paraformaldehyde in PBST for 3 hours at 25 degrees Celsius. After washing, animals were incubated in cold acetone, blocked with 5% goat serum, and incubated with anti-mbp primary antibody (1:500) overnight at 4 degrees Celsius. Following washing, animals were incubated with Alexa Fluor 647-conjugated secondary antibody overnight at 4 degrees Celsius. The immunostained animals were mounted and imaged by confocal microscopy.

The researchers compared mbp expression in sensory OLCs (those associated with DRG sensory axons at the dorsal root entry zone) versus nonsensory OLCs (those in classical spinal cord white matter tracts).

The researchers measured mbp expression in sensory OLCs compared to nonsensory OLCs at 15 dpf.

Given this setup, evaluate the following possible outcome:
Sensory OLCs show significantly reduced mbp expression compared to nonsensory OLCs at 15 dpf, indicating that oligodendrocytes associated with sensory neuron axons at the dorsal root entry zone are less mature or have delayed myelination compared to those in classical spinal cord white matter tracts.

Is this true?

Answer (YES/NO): NO